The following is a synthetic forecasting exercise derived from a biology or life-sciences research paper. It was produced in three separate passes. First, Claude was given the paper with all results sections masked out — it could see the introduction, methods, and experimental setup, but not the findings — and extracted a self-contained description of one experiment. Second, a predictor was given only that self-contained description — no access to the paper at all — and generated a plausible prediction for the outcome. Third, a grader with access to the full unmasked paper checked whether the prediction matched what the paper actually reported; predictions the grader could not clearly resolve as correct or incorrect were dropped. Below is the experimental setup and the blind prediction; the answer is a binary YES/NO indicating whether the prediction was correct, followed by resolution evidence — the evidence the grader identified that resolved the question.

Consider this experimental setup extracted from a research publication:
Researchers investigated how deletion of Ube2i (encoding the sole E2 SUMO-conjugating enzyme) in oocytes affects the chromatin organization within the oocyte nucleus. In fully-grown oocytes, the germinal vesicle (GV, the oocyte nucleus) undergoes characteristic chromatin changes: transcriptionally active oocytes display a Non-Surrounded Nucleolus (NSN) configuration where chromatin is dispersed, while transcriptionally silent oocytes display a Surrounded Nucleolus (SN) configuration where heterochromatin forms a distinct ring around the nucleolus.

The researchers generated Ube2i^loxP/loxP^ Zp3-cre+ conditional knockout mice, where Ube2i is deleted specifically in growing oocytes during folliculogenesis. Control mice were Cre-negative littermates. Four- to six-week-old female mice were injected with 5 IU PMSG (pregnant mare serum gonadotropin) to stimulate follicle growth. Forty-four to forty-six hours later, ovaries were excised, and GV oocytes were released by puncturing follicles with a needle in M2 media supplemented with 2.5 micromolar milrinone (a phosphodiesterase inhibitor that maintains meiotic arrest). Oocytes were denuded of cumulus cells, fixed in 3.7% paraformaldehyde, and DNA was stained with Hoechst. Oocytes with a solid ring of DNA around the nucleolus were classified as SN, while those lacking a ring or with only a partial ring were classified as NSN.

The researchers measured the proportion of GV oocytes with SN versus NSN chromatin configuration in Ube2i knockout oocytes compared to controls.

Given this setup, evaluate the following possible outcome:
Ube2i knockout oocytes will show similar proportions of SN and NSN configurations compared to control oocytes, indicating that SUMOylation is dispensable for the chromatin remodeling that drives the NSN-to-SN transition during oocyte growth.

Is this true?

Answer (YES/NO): NO